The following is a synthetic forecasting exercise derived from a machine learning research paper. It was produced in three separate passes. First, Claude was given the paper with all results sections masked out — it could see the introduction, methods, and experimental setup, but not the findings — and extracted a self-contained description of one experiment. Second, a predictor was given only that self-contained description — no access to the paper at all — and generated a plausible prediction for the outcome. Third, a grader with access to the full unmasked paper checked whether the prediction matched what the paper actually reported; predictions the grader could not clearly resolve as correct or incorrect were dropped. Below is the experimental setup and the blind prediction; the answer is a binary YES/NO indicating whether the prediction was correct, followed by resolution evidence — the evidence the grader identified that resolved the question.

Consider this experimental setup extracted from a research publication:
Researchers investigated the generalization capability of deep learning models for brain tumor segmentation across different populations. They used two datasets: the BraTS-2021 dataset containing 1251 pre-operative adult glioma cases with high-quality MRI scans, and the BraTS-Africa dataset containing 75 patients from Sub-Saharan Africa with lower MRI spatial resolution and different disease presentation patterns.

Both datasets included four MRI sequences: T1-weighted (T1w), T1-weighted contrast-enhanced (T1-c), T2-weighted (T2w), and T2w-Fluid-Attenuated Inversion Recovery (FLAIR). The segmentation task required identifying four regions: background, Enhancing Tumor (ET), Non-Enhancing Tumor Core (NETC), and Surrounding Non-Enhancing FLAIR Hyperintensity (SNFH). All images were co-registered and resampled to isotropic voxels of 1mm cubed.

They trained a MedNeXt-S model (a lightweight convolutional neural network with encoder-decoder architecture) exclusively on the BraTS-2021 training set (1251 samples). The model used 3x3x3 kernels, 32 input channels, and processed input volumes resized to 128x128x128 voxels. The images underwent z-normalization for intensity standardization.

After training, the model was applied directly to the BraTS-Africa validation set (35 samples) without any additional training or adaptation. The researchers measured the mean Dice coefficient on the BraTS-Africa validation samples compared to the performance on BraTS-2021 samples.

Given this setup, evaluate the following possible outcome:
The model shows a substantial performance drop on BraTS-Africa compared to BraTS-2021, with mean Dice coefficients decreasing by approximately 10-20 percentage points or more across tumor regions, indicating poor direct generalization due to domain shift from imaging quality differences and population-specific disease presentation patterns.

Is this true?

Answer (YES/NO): YES